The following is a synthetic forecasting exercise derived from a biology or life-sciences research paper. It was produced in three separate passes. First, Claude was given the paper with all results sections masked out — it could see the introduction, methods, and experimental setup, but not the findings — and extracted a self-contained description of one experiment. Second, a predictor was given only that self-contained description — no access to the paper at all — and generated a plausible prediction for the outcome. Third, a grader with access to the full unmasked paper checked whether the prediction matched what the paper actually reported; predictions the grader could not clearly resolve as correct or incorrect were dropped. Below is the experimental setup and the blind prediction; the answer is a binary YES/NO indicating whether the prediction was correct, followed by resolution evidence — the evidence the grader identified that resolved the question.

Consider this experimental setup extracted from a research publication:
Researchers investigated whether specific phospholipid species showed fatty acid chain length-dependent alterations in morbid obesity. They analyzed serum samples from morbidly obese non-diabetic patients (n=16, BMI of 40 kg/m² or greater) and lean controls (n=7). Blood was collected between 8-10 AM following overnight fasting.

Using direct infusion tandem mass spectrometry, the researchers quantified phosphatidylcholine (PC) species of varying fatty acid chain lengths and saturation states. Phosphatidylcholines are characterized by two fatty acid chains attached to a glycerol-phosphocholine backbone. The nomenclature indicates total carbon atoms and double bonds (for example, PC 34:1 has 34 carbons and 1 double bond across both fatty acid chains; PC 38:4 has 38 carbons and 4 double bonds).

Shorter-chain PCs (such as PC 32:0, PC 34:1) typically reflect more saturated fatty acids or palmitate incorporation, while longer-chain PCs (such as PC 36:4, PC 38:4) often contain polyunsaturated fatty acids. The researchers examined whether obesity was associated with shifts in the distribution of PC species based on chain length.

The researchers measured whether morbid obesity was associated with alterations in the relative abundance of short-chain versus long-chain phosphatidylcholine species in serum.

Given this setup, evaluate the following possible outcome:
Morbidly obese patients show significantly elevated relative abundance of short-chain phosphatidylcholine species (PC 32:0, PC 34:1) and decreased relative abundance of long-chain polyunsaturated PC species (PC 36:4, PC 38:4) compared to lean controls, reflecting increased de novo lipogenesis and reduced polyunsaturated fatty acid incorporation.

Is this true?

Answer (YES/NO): NO